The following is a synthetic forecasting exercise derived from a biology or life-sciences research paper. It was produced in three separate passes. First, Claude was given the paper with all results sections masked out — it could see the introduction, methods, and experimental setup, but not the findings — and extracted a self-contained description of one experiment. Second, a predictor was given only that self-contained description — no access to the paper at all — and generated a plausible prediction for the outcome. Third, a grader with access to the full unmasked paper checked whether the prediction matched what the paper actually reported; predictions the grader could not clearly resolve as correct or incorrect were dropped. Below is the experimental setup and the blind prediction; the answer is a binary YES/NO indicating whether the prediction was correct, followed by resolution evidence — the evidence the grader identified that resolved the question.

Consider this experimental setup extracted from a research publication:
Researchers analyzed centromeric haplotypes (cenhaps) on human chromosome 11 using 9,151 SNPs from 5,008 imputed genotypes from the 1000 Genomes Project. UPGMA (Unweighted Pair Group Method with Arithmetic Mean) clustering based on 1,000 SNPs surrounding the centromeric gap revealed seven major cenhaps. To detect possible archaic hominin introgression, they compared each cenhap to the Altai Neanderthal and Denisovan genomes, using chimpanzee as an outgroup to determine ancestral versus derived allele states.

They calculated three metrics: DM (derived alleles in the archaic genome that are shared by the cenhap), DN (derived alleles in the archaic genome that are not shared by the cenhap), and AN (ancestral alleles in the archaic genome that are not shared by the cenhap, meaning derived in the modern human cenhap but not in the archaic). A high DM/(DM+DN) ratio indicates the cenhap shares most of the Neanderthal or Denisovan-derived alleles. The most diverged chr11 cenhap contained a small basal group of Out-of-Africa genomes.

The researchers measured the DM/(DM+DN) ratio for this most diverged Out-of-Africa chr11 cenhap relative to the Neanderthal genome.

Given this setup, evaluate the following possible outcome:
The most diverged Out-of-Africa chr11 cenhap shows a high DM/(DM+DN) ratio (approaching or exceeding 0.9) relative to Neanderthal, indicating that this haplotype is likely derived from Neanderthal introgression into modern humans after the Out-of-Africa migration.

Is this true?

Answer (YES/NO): YES